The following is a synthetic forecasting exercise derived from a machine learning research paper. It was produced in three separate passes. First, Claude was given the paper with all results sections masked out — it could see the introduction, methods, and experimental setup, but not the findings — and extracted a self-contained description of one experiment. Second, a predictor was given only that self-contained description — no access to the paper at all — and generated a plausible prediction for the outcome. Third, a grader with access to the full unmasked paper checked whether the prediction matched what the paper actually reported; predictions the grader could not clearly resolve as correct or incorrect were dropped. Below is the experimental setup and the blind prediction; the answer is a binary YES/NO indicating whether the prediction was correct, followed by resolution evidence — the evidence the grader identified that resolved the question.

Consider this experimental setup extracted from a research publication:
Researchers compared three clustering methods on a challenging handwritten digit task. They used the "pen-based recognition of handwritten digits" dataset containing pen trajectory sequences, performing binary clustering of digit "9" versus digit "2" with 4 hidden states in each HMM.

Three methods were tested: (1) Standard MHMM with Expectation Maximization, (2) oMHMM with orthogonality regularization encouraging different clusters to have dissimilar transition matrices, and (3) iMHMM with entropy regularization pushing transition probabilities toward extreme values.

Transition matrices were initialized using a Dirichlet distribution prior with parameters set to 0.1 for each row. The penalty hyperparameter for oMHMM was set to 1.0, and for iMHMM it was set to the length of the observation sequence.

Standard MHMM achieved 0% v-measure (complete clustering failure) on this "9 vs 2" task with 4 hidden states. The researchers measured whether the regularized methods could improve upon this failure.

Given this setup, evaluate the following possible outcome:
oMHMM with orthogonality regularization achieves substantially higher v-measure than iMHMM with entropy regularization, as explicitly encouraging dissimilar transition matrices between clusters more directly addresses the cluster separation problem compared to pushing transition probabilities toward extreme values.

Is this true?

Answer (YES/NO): NO